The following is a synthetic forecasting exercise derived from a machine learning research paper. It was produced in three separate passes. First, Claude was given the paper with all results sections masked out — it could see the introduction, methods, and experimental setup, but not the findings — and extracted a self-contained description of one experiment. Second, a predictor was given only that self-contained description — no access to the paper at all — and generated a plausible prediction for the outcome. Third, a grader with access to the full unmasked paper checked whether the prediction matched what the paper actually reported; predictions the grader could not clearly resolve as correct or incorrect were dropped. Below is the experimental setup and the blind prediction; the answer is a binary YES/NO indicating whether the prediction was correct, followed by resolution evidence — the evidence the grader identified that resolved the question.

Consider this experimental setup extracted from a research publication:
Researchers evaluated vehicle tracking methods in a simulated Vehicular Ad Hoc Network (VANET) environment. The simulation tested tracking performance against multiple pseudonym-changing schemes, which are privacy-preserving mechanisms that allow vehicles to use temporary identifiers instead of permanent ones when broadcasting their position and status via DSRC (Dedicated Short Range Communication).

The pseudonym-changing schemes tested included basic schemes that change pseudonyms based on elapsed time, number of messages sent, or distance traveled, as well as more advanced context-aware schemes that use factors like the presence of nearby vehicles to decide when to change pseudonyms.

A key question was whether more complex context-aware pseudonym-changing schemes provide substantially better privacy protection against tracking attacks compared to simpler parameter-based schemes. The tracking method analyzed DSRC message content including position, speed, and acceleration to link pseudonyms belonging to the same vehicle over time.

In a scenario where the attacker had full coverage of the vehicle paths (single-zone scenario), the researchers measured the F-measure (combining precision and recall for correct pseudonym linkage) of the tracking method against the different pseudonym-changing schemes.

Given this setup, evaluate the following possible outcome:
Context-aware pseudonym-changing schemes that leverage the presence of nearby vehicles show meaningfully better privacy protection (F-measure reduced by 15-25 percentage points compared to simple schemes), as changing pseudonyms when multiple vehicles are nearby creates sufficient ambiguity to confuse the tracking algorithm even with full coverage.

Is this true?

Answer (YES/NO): NO